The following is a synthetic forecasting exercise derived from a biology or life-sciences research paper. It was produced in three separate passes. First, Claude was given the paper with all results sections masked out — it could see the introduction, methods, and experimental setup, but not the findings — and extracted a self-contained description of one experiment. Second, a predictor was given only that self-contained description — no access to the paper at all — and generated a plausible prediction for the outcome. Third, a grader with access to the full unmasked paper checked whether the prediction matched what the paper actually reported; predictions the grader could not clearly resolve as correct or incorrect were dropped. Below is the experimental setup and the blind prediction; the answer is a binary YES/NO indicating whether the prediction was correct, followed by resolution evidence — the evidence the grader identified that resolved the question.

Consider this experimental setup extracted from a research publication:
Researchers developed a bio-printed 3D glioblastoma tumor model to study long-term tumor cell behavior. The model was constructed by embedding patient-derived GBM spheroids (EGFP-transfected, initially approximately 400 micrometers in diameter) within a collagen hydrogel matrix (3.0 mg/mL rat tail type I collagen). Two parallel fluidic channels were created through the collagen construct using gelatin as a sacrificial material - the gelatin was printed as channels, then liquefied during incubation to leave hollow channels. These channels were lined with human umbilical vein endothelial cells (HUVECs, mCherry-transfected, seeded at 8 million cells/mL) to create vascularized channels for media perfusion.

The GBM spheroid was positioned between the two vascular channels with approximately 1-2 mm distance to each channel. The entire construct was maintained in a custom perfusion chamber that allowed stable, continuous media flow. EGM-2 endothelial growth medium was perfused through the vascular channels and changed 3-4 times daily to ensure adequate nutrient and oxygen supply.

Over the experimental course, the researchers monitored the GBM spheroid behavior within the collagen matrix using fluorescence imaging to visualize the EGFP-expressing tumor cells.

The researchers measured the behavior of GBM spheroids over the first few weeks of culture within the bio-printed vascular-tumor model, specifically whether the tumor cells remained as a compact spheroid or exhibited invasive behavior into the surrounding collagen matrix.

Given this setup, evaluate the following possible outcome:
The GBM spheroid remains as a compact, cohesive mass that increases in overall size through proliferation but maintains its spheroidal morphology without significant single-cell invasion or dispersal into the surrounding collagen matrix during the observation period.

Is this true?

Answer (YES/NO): NO